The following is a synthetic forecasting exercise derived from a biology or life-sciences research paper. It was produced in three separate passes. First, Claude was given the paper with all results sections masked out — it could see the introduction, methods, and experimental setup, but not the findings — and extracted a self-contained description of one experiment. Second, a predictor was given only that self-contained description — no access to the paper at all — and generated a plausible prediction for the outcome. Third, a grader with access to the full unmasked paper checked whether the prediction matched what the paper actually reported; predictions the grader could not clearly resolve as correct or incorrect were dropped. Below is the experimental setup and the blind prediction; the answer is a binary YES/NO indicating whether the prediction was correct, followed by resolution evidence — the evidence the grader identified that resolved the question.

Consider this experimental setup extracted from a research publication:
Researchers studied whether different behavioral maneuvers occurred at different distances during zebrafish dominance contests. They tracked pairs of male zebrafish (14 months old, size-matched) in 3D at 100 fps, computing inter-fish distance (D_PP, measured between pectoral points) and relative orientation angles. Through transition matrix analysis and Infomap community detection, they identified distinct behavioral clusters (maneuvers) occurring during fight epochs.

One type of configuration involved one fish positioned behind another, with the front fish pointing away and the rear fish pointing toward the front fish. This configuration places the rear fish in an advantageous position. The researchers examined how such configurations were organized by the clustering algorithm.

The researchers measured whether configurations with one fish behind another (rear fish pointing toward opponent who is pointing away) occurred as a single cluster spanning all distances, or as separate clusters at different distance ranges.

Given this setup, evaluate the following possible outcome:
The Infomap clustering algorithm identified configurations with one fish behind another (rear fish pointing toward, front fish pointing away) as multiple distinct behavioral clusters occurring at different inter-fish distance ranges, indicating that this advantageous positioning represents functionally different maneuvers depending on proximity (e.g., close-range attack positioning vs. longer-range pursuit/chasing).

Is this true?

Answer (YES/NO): YES